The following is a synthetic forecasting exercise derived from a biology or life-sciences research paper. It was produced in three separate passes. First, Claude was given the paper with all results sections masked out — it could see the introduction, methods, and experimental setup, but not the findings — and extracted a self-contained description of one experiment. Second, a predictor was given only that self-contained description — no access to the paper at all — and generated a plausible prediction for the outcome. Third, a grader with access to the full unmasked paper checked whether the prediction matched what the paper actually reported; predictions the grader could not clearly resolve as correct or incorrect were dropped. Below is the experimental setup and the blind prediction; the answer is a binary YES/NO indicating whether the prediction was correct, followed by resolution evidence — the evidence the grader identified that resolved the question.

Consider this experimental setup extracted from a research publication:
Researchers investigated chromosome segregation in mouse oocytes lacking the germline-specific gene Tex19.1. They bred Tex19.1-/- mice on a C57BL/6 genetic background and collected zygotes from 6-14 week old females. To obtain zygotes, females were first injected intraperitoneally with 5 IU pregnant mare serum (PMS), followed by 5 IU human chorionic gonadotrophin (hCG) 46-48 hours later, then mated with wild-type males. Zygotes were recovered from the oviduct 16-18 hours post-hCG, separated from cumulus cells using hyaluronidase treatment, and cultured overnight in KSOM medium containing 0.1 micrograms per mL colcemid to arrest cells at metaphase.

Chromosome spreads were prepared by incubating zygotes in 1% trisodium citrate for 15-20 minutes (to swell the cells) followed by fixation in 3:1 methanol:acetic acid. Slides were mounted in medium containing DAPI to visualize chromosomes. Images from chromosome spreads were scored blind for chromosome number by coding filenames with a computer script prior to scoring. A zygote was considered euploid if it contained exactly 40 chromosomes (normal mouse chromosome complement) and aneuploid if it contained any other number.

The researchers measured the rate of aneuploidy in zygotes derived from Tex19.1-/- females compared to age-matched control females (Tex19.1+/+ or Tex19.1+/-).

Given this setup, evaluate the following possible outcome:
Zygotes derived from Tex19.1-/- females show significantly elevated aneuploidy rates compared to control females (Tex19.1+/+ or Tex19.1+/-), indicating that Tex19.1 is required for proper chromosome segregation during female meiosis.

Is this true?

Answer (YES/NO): YES